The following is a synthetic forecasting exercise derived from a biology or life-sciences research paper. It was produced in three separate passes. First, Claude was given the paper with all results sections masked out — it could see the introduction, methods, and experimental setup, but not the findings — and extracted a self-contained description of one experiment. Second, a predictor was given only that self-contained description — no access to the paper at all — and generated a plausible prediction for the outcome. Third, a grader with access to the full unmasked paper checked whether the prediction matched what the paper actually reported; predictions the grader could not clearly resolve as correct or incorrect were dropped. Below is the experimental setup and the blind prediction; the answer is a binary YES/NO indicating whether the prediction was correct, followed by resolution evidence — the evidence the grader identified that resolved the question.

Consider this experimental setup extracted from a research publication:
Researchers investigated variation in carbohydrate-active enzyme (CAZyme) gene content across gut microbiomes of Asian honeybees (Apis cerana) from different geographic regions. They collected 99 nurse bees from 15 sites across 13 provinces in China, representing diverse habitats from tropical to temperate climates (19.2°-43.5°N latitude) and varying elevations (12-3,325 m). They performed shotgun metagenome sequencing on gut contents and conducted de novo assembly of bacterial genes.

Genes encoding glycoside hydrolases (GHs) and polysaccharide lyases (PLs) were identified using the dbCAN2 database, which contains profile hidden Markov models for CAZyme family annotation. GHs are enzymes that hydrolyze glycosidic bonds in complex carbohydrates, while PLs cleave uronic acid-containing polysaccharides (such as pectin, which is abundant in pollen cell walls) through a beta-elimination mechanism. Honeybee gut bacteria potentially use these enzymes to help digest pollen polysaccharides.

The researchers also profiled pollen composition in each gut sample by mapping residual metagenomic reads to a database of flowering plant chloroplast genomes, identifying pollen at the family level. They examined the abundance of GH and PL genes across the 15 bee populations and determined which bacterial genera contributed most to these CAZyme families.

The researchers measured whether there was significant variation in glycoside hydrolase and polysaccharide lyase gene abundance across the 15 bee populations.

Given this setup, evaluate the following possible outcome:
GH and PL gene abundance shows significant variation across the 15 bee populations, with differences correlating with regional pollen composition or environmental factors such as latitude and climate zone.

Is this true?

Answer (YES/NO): YES